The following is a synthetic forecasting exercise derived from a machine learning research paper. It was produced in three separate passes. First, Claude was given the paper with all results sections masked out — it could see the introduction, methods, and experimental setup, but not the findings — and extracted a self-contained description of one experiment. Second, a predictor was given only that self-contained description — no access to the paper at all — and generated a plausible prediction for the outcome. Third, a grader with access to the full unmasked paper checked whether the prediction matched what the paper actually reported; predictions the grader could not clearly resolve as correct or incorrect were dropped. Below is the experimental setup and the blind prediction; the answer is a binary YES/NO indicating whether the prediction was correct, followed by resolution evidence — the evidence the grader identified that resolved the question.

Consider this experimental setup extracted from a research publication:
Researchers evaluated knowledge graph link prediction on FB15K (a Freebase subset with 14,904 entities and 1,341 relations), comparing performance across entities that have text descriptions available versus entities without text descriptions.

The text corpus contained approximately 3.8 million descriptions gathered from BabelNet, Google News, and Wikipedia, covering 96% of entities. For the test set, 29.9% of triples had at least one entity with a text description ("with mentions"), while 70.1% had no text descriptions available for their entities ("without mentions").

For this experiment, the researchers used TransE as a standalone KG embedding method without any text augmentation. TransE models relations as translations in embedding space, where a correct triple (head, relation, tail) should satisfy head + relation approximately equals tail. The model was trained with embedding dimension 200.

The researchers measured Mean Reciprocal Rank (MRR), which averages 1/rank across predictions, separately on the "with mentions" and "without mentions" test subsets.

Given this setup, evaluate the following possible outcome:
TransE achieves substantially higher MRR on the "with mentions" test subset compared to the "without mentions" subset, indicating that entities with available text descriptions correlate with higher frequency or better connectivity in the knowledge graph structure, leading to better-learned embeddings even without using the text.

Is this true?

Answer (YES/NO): NO